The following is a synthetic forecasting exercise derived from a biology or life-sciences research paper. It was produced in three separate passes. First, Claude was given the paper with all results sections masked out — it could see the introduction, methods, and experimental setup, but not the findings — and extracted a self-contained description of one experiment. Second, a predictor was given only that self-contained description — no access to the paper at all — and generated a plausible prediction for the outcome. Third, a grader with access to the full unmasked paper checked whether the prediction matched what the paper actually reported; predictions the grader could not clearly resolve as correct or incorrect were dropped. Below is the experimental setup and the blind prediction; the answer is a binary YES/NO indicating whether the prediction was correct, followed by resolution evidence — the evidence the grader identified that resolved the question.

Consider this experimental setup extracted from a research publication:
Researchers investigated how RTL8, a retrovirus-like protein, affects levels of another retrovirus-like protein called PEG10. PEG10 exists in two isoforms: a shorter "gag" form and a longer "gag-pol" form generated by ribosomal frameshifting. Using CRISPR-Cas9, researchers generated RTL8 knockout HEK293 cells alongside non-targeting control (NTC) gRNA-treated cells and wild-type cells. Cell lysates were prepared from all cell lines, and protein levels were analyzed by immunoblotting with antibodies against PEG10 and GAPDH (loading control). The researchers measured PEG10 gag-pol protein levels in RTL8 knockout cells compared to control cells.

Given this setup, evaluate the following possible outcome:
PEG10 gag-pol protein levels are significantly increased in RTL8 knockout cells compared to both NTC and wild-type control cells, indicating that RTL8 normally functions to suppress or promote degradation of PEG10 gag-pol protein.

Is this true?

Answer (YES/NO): YES